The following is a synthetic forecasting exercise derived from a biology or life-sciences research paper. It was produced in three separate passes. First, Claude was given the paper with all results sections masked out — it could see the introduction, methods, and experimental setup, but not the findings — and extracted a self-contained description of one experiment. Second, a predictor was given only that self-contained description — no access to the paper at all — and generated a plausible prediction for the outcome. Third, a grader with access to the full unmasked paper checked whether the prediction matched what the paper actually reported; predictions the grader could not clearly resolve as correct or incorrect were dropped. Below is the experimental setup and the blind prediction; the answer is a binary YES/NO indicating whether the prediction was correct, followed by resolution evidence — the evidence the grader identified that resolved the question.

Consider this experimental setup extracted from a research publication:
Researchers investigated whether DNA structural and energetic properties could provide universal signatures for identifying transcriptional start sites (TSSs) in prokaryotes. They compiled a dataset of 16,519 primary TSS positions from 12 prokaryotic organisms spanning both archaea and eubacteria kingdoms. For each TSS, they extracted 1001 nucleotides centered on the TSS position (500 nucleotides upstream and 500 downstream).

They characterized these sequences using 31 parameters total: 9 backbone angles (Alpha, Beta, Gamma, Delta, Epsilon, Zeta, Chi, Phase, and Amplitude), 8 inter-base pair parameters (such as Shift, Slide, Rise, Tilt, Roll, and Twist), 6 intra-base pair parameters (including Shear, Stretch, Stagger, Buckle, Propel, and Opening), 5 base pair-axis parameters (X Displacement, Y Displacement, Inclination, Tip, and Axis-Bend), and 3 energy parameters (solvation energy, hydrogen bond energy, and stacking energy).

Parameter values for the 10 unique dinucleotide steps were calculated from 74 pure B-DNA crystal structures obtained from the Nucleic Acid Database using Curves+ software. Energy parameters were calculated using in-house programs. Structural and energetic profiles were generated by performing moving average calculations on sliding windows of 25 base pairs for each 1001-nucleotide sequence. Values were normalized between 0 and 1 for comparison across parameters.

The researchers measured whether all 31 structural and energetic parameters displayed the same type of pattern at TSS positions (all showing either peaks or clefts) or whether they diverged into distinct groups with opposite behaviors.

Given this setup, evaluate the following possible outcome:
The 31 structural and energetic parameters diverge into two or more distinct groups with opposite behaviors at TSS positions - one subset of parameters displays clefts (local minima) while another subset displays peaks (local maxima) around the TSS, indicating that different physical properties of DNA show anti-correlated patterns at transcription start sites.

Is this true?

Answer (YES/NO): YES